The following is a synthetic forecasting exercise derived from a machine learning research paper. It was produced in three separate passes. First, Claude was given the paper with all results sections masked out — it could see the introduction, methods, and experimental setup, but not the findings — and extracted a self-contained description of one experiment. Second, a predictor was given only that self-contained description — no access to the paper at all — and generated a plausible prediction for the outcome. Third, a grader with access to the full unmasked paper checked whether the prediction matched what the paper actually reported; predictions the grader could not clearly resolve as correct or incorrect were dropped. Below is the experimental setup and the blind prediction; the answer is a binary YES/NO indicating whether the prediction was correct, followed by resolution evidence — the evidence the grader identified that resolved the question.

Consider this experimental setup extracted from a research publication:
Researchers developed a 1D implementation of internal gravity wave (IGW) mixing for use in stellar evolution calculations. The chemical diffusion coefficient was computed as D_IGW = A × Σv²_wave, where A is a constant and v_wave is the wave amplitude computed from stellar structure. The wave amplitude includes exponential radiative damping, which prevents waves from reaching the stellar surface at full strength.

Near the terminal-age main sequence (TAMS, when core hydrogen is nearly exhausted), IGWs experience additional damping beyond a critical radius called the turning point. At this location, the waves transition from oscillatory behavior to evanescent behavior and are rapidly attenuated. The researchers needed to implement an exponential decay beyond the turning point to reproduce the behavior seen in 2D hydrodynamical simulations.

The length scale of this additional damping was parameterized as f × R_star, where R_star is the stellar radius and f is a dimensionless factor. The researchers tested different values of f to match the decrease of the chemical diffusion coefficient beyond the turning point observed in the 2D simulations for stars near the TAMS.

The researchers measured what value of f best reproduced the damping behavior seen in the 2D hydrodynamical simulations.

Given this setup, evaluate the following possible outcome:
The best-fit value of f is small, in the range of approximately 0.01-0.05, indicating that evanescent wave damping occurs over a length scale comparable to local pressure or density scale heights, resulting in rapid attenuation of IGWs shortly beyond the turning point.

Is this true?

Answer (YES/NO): YES